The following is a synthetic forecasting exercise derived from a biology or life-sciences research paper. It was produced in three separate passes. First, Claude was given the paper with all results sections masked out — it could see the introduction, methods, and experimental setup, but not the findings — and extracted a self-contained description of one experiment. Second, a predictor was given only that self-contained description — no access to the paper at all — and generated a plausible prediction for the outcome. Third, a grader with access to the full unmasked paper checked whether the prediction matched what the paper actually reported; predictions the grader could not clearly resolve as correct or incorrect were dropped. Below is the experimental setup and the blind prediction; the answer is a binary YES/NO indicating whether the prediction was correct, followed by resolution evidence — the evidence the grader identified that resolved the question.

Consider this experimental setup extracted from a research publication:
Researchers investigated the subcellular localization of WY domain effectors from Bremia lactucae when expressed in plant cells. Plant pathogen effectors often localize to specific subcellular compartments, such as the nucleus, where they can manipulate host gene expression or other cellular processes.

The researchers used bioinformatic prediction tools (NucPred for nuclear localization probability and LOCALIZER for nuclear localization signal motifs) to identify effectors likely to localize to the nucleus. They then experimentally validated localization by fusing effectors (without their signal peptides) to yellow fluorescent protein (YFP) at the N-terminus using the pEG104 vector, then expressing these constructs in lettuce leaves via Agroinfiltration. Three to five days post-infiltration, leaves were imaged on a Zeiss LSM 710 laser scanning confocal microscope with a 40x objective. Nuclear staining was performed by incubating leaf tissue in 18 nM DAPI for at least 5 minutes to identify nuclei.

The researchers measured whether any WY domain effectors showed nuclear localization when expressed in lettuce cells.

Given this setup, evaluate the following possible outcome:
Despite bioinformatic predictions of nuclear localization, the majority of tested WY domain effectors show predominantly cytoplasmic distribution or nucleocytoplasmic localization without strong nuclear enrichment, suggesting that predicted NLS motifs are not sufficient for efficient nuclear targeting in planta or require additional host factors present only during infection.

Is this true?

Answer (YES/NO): NO